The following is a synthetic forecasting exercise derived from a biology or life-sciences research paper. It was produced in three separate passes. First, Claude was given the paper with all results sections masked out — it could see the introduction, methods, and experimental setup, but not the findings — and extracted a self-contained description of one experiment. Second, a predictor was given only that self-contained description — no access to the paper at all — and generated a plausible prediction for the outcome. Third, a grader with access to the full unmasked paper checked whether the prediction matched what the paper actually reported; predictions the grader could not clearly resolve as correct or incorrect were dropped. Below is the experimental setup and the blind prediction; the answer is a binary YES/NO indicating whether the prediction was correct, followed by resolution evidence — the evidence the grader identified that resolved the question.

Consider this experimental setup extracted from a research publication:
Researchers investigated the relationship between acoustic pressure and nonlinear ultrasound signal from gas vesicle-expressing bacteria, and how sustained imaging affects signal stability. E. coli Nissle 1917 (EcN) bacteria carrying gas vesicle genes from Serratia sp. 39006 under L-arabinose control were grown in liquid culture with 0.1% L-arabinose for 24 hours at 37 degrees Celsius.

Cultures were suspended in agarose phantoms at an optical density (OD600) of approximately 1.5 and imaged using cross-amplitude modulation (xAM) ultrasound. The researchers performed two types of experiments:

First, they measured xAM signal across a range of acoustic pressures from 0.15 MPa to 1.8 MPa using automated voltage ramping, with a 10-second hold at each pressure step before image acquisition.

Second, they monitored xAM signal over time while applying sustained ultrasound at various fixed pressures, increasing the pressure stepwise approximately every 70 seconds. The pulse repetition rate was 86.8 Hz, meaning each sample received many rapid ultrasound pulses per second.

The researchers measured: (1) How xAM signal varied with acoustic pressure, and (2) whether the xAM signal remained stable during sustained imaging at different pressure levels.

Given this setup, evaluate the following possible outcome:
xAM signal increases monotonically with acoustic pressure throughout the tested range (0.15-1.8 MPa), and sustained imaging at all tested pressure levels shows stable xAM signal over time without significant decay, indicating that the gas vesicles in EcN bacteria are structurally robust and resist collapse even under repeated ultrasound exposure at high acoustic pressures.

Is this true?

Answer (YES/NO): NO